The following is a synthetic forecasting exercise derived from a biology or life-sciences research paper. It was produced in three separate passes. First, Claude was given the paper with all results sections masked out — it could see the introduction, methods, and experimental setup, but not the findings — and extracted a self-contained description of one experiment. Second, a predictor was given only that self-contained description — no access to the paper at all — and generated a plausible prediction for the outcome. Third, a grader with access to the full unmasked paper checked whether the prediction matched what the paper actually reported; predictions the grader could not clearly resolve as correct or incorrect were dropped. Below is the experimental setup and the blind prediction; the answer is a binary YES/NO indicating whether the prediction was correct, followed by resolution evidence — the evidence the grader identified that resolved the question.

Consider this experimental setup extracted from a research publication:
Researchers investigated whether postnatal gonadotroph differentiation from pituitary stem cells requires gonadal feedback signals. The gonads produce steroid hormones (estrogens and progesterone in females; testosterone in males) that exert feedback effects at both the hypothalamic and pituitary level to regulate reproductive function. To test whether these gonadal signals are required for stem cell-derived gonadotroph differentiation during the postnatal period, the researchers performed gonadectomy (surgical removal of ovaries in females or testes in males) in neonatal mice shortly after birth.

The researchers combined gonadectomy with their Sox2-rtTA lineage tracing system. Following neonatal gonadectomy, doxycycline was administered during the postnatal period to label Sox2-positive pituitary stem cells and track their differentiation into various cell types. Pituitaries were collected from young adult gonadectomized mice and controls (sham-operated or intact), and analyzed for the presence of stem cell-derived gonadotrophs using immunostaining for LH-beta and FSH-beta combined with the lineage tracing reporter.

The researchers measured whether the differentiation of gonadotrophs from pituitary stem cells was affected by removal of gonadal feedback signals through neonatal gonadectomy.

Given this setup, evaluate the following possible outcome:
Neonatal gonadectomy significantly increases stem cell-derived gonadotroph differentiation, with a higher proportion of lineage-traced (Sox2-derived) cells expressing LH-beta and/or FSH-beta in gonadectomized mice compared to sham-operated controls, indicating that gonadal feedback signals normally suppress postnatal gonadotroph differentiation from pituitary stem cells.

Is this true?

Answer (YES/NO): NO